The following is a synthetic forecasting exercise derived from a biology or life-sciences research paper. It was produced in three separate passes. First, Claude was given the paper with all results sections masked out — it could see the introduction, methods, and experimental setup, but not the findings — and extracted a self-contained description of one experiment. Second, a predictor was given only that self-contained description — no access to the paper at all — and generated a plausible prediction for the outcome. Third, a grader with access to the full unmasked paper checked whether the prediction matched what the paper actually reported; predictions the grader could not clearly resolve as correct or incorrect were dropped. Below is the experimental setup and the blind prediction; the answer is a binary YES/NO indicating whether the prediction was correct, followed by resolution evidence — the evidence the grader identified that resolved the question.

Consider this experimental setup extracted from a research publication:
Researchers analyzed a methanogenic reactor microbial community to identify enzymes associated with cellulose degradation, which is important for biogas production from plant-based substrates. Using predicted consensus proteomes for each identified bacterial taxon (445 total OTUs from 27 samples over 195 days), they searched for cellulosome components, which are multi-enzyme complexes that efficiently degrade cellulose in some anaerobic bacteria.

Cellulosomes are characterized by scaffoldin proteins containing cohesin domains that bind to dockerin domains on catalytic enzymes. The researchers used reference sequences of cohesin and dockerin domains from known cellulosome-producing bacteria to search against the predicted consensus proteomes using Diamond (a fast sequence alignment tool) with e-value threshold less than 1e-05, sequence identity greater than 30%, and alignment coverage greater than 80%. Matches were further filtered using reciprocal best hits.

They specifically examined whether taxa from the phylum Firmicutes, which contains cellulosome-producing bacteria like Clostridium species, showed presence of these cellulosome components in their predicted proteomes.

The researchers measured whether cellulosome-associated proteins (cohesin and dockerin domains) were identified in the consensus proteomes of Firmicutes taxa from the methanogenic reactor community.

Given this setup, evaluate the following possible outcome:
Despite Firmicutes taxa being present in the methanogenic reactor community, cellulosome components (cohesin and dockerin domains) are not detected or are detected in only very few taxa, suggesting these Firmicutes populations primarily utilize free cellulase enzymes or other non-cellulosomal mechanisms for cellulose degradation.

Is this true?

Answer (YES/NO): NO